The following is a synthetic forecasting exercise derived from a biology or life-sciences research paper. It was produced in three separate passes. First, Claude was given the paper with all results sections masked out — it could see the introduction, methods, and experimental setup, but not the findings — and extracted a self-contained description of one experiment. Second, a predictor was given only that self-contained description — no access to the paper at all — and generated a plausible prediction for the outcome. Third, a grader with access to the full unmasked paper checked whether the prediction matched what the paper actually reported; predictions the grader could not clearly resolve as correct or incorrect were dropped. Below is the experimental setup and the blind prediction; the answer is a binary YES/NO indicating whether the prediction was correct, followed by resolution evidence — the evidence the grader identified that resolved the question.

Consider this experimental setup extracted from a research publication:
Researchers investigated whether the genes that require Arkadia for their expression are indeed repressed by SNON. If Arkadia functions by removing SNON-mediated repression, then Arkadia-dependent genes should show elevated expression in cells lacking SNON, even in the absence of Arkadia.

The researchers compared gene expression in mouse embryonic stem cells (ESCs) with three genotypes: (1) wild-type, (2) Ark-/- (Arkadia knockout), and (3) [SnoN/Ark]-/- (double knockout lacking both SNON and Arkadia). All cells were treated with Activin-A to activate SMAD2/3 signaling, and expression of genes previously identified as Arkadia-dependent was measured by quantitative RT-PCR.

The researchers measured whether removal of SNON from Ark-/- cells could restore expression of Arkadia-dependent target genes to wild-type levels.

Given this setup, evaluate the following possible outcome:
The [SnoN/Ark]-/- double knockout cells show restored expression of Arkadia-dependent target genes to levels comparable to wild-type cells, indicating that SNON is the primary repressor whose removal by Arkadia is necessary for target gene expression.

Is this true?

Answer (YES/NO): YES